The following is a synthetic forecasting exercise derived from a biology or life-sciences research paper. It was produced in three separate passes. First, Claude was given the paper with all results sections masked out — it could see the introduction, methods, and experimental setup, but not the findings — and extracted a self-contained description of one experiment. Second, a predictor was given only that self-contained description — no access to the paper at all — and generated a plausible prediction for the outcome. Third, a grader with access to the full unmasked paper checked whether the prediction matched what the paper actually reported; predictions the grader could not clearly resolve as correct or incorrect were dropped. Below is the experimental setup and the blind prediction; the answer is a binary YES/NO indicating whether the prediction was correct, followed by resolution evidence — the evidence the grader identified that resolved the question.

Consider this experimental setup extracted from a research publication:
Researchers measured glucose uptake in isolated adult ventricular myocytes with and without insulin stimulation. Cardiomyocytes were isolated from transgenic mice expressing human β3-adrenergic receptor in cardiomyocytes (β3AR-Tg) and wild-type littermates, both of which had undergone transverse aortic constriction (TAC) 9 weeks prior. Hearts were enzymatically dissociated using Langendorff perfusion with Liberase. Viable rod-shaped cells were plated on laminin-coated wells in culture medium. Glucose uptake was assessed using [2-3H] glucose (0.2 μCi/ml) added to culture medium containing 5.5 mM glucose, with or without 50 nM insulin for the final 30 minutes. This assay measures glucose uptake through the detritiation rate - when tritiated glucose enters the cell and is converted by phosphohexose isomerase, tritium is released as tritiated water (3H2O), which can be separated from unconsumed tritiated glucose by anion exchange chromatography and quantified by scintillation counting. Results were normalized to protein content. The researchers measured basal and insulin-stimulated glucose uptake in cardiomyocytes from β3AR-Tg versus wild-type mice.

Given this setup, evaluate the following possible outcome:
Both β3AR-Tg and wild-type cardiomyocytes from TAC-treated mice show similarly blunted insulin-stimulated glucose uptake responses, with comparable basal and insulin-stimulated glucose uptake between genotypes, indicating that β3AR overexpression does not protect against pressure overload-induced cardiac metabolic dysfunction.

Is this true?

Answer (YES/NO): NO